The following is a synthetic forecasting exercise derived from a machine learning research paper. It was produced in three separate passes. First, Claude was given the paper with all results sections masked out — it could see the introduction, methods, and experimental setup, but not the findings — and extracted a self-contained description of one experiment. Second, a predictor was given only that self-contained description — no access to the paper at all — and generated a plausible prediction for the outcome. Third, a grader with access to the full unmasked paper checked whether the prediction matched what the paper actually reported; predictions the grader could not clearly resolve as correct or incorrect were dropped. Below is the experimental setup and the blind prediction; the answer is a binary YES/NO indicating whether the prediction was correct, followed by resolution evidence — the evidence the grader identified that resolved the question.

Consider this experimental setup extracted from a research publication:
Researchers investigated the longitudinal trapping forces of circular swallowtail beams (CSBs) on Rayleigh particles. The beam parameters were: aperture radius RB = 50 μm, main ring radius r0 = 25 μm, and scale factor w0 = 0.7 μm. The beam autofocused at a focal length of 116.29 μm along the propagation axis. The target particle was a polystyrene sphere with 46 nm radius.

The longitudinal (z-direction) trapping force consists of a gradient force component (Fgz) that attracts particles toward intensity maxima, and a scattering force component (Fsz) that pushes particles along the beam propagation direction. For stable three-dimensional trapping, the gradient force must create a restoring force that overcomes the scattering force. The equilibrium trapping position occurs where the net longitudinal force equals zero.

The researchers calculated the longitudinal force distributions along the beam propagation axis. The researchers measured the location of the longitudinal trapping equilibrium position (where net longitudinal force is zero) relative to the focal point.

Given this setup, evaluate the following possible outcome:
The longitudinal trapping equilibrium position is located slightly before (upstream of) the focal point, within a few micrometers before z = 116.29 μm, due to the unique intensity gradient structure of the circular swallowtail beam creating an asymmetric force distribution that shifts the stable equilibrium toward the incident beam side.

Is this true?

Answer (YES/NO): NO